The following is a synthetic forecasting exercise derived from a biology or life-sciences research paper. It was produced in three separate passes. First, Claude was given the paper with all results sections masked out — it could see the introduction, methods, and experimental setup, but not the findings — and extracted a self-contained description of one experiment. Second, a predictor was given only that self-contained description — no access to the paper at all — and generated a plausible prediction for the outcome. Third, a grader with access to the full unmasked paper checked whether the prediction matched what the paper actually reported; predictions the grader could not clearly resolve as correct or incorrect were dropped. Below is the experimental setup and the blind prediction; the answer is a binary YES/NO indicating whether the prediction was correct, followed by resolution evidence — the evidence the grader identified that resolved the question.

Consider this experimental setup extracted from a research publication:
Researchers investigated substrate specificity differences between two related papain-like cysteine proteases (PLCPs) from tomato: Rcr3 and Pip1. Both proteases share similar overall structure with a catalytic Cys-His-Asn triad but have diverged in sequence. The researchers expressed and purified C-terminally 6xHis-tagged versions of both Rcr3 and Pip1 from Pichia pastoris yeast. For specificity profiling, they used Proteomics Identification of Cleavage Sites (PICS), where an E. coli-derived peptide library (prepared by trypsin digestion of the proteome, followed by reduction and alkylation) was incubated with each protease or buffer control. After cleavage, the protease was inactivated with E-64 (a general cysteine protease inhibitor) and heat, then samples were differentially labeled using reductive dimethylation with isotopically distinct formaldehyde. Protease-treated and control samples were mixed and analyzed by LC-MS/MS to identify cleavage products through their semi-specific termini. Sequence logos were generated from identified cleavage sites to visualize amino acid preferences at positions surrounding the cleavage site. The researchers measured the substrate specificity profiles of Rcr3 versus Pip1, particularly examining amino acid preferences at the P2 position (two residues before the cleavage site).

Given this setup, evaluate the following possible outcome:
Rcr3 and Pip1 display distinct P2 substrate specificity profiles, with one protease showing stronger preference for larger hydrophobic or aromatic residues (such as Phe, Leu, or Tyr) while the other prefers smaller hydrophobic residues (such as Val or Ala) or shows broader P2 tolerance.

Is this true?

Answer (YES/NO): YES